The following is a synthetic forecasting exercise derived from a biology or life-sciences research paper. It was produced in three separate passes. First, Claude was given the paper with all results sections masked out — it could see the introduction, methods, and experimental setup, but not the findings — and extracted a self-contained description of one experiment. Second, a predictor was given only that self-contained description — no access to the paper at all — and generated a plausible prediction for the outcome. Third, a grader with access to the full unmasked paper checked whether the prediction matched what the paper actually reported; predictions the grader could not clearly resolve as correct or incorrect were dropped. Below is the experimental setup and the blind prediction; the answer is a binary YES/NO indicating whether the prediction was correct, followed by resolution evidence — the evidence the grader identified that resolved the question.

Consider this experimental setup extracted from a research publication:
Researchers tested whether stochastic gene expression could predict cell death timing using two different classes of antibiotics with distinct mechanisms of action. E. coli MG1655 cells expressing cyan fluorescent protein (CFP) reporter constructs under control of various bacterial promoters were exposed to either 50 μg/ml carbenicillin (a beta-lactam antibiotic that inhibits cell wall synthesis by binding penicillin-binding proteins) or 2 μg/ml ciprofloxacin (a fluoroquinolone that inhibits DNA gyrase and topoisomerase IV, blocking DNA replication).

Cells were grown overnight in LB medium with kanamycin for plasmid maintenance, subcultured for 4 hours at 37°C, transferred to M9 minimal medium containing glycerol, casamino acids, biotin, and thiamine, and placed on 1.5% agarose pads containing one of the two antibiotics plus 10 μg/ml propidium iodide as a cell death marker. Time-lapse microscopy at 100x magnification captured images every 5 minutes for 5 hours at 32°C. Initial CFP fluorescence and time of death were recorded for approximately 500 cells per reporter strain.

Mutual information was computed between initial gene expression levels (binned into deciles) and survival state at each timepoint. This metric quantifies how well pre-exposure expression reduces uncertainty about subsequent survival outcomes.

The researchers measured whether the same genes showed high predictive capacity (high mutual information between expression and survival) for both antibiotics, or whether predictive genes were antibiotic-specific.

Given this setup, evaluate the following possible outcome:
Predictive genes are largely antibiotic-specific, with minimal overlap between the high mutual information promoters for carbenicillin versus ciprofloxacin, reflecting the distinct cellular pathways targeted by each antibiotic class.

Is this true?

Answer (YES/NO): YES